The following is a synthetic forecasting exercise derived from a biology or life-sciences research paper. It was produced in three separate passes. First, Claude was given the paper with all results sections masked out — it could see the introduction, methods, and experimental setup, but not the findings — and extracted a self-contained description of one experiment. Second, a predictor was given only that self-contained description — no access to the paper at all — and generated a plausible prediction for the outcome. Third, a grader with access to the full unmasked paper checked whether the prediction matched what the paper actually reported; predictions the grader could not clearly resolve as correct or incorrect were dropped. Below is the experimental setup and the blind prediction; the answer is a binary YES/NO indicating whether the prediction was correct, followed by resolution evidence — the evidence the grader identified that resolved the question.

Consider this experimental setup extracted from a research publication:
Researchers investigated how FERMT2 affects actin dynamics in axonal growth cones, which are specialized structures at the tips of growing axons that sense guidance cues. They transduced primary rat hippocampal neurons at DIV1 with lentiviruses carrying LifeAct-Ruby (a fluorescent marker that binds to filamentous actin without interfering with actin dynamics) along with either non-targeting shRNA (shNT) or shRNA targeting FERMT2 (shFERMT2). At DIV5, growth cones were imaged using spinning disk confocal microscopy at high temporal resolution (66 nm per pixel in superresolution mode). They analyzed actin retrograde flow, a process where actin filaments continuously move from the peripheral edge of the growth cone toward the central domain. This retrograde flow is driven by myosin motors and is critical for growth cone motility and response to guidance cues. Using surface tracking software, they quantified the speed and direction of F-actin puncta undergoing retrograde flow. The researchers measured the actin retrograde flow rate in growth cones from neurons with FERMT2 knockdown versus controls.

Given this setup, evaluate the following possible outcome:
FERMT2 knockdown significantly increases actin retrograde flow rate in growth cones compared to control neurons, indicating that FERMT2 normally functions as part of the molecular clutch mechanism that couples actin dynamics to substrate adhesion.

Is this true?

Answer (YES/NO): NO